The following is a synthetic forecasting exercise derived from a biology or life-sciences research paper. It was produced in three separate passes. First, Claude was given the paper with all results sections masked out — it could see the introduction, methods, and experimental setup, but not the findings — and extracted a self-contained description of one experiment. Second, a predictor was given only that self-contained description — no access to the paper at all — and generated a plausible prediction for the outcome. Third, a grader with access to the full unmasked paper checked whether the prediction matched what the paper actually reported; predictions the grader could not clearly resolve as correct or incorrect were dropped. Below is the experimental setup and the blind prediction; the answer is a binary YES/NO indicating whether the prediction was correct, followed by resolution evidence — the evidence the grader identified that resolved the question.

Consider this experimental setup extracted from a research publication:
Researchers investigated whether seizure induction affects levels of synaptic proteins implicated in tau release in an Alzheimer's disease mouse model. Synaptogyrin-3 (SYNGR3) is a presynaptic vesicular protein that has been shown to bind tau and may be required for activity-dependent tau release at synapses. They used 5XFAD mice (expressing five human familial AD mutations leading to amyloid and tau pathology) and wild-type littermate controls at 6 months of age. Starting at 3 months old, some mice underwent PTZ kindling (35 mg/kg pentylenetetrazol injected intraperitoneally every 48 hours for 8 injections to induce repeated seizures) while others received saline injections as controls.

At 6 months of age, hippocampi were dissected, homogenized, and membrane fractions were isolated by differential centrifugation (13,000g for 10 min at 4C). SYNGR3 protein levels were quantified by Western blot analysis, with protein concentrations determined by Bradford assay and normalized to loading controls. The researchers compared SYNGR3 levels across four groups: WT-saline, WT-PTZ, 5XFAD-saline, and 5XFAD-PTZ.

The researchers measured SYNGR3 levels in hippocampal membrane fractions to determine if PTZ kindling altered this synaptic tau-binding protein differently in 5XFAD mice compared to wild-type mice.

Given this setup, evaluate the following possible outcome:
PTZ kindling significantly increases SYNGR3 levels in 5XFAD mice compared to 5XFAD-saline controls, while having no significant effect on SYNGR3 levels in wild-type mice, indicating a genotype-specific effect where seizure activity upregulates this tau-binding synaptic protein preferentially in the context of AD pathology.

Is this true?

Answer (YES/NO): YES